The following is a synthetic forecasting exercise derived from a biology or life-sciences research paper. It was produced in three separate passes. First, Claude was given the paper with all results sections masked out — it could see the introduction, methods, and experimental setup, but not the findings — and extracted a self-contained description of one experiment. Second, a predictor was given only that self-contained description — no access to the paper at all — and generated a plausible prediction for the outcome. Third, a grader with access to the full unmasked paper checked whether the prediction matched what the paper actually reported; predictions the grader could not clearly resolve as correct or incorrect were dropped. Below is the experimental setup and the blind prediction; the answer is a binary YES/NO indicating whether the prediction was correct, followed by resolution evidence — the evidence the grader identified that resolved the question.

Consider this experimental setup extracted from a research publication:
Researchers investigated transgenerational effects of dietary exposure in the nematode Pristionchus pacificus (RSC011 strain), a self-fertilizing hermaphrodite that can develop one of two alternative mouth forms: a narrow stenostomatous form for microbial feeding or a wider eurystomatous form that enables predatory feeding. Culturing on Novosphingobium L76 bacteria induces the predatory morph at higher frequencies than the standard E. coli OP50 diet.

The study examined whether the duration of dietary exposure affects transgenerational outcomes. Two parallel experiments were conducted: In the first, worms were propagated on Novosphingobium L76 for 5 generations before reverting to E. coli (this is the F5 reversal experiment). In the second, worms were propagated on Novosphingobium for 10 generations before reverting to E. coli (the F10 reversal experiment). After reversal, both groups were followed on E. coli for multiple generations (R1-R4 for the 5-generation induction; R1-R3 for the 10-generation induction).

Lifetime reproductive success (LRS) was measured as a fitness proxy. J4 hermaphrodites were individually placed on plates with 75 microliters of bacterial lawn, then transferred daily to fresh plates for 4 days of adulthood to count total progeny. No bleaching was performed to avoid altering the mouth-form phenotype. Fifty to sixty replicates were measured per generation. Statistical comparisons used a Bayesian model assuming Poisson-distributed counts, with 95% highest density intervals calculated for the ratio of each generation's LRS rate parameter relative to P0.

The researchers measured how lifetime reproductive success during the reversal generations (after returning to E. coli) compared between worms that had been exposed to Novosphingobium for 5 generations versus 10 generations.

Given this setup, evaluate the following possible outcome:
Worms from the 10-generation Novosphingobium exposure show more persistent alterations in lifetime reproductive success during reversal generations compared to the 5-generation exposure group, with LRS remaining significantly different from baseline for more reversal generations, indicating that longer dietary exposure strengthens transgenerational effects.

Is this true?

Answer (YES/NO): NO